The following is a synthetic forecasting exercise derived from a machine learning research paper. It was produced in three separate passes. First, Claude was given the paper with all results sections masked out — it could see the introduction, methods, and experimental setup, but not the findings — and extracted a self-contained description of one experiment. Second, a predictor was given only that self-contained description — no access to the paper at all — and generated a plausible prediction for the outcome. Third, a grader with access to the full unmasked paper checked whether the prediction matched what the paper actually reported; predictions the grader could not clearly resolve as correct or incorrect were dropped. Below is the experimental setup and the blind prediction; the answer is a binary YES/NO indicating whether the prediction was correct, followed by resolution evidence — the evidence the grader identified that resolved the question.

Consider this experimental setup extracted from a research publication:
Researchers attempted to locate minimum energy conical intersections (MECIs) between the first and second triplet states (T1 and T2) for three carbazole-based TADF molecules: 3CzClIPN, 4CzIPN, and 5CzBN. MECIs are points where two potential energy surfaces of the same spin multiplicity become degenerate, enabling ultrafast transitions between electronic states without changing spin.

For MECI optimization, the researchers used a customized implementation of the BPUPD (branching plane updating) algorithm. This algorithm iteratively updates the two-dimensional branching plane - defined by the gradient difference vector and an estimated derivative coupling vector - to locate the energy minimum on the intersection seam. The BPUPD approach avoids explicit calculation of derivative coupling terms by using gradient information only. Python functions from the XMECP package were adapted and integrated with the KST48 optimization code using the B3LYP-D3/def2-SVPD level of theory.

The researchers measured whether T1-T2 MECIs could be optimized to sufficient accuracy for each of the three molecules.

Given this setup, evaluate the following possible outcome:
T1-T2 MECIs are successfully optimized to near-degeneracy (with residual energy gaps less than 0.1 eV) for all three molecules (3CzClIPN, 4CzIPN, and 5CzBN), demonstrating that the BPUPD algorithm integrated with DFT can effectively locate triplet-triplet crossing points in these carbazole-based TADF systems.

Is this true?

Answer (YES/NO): NO